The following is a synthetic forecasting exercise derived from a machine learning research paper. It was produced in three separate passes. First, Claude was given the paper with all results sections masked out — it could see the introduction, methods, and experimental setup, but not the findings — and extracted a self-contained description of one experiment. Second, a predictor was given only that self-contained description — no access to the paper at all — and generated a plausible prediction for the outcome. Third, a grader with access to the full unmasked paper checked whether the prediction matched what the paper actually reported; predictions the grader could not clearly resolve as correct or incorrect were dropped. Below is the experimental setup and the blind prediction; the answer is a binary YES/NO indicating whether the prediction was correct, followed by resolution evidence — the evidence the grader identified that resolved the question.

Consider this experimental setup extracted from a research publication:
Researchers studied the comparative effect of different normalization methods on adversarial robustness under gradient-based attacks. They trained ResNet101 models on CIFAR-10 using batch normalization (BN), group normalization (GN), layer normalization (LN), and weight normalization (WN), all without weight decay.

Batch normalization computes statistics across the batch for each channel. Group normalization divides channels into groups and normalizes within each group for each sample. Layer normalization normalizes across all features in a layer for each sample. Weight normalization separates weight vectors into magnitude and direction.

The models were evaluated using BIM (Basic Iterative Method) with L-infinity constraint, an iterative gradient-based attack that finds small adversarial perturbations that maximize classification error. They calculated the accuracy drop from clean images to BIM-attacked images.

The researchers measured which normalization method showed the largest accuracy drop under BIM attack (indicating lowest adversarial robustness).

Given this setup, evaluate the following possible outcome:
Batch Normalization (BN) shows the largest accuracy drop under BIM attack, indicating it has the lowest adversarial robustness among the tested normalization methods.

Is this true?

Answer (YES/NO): YES